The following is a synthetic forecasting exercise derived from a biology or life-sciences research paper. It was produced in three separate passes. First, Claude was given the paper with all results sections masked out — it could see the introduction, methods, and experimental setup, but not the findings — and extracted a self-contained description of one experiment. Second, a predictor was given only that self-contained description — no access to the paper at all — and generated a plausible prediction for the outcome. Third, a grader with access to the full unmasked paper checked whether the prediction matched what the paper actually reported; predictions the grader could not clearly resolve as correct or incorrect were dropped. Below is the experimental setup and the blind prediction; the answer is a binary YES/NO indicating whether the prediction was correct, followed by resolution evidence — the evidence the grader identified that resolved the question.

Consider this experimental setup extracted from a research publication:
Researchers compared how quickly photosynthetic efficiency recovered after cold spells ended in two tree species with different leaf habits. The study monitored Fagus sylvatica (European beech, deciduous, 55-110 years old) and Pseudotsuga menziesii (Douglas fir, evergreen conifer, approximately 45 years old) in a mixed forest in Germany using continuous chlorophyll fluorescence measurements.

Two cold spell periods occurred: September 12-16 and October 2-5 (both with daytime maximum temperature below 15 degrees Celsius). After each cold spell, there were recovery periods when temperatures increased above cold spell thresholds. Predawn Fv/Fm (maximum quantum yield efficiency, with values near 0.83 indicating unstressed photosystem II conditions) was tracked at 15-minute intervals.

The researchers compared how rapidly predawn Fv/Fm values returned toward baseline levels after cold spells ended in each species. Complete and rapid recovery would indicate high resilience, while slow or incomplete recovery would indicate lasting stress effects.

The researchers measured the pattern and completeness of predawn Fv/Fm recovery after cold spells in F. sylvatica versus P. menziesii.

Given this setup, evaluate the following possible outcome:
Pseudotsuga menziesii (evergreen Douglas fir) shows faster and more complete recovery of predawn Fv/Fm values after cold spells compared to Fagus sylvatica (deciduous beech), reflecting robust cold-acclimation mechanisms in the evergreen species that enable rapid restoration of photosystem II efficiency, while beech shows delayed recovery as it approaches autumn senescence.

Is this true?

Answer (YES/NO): NO